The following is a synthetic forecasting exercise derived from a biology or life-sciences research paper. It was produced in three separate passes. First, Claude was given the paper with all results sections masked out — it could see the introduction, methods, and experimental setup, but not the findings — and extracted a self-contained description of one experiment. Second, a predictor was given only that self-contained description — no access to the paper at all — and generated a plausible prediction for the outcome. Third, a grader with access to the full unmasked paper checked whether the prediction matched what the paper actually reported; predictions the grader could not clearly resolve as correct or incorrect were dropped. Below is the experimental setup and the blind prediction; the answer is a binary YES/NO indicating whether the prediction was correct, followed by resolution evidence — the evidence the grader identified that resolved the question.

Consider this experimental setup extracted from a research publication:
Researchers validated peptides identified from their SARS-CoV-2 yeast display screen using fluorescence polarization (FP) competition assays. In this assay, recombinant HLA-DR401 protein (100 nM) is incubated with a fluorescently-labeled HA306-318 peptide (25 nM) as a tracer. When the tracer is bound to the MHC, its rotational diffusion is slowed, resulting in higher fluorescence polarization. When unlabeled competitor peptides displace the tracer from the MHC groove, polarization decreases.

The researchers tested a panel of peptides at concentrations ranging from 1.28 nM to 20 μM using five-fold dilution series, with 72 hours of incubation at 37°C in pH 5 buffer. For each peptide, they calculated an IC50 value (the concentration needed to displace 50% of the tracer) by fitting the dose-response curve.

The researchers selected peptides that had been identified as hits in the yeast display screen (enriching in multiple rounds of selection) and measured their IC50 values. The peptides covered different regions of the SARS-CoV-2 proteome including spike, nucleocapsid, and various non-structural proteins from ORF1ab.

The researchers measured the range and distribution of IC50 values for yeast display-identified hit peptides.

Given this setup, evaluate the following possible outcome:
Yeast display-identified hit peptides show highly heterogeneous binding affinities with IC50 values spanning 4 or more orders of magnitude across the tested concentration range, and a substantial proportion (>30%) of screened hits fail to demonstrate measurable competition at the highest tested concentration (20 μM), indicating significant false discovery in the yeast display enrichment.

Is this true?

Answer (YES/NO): NO